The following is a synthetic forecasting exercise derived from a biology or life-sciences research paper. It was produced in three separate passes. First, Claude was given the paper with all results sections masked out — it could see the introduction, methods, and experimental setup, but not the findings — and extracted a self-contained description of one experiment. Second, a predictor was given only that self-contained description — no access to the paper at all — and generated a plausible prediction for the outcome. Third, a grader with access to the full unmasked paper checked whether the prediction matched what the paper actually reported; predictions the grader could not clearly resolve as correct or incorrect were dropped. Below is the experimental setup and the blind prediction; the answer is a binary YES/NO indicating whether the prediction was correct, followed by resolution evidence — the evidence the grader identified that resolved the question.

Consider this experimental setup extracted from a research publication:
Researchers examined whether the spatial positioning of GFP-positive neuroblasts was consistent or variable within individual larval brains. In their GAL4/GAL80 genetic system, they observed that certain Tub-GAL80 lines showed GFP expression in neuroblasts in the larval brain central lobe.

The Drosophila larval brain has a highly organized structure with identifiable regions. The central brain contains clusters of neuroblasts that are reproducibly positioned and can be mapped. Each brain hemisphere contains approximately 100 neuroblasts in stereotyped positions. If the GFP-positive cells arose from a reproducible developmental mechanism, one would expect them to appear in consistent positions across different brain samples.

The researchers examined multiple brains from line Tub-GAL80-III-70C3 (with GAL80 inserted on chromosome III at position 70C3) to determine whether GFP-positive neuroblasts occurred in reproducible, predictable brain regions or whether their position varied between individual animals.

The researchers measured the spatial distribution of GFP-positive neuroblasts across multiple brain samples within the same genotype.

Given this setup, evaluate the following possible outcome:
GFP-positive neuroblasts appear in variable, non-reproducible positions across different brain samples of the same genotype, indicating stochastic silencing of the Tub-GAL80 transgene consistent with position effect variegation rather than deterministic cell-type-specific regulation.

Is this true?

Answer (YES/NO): YES